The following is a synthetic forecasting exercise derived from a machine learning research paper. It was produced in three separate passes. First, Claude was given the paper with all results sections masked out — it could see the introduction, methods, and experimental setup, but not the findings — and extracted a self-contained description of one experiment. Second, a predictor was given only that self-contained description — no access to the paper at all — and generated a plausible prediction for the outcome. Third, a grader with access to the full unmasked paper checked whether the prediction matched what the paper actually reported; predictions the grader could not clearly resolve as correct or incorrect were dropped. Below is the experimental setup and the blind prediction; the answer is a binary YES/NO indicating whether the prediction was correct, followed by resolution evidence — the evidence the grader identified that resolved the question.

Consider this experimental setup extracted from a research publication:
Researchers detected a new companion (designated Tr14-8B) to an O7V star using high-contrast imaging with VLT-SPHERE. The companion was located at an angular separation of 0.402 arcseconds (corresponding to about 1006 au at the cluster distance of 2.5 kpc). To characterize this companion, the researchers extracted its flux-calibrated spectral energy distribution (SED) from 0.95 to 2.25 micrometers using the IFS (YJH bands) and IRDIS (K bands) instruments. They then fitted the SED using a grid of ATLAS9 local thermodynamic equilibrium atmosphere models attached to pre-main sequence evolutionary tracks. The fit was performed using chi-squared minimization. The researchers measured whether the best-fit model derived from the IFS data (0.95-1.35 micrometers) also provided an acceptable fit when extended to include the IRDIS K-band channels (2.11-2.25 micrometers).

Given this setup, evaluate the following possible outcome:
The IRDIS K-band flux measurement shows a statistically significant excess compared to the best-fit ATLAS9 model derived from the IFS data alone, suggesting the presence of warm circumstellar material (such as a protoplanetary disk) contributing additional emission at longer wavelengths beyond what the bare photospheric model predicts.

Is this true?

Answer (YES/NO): YES